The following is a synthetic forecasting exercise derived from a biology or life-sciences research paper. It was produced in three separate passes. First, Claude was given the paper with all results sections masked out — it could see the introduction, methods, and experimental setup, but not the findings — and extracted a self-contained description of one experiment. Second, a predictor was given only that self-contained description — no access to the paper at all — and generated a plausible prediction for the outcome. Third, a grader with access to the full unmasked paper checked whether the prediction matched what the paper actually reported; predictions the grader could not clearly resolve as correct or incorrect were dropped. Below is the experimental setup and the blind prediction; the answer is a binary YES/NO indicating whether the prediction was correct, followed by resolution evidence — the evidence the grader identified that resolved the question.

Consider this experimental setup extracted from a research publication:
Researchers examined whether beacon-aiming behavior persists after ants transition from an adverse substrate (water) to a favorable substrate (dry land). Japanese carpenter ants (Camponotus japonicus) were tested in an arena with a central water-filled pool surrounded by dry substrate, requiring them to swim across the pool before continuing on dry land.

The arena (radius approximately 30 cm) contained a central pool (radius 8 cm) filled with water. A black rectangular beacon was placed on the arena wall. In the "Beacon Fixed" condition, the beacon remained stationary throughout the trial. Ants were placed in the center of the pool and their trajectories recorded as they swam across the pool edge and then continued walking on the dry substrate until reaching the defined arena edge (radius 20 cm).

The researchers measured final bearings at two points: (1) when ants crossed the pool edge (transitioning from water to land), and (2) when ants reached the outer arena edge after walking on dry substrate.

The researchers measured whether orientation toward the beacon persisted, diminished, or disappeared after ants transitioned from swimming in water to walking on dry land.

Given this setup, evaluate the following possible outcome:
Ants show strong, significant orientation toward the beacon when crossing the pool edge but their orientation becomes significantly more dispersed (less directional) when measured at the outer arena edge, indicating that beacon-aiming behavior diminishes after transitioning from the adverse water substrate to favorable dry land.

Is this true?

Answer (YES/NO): NO